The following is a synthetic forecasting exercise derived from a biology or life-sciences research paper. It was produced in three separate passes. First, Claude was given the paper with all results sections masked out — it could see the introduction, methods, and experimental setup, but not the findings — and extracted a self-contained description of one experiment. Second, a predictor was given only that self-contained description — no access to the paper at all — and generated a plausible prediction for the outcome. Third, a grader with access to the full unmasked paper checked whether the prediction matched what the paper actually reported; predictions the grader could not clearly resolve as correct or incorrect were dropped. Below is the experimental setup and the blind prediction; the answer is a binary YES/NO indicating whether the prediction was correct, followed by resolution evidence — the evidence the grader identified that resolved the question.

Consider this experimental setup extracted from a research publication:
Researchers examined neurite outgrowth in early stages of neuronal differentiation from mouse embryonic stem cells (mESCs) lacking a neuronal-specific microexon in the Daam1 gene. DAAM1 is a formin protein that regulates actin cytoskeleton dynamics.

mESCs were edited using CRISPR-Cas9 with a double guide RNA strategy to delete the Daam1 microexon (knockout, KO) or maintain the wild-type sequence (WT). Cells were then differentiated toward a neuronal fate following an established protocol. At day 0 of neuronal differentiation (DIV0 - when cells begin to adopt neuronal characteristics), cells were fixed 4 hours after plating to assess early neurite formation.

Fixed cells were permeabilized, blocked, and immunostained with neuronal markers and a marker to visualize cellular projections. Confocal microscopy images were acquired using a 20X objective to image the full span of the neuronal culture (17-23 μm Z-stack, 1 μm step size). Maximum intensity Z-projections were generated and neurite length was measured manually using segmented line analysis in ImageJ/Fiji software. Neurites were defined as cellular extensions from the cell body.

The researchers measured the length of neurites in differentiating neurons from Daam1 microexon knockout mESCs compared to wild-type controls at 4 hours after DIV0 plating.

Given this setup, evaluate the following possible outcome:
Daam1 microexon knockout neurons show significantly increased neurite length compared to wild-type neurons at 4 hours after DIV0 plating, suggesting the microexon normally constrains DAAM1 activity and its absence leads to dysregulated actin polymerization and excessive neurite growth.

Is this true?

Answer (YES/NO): YES